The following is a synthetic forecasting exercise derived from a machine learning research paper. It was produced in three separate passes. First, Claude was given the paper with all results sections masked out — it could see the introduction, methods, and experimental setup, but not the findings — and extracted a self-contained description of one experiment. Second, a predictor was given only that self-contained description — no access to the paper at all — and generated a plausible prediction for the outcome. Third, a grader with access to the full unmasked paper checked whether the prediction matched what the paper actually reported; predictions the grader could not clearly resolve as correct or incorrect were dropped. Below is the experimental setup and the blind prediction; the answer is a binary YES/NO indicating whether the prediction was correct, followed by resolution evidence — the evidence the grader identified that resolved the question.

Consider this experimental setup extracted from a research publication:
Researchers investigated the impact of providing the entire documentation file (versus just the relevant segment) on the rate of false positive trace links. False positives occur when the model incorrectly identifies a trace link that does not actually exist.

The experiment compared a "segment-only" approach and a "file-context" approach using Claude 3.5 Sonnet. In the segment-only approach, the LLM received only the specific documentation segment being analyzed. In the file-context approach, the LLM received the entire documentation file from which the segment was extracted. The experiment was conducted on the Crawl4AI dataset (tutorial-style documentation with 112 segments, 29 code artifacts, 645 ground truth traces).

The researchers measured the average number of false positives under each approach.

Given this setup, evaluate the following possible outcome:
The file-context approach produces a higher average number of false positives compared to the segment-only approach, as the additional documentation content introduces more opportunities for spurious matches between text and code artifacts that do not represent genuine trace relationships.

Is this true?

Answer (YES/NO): YES